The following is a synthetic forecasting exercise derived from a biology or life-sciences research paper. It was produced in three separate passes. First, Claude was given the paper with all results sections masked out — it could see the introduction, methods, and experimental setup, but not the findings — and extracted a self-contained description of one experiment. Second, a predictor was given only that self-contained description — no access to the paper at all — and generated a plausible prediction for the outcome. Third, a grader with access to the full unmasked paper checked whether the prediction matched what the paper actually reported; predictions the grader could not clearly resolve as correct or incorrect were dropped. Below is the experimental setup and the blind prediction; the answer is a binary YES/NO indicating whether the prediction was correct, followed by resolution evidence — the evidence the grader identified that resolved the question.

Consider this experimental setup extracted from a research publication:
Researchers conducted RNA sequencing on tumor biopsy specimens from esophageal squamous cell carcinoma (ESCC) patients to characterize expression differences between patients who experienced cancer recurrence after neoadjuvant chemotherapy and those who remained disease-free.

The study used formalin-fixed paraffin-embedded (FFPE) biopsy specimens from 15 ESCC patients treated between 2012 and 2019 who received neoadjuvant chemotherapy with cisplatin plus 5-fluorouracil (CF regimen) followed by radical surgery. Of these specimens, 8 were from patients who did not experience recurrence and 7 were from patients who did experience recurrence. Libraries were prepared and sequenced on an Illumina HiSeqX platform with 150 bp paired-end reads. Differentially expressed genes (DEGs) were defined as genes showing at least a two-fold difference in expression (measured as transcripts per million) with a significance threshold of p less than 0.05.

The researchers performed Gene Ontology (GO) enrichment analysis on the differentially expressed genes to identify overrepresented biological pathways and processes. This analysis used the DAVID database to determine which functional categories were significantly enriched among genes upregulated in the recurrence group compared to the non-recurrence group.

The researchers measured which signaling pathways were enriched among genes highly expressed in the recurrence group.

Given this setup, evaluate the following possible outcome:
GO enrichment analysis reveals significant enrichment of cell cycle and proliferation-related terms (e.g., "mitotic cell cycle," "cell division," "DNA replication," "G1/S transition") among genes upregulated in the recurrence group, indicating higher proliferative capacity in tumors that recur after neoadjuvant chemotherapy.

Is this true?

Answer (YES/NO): NO